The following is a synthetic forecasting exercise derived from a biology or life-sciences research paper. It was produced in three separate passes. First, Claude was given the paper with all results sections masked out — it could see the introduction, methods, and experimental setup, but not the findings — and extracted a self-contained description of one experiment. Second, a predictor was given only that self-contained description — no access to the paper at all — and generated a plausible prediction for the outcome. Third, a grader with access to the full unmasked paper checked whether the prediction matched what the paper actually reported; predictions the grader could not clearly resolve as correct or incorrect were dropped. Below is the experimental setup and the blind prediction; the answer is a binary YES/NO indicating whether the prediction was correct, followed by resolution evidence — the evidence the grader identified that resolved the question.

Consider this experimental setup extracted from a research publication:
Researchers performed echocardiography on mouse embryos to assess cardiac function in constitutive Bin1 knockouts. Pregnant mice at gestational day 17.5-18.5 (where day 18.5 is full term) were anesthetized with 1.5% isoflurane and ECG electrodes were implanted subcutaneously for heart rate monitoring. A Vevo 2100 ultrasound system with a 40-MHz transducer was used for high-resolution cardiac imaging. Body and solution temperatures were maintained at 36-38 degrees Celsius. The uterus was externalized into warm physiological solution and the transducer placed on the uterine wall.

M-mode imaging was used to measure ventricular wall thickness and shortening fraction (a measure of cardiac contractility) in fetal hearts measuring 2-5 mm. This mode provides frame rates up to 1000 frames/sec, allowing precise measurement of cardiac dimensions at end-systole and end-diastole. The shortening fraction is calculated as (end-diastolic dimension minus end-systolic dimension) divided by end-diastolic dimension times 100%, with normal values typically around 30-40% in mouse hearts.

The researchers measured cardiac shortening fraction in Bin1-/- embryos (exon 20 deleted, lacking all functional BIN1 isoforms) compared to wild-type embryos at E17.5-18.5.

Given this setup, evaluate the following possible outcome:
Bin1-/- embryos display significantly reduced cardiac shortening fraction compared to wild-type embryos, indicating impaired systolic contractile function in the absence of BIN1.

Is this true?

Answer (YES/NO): NO